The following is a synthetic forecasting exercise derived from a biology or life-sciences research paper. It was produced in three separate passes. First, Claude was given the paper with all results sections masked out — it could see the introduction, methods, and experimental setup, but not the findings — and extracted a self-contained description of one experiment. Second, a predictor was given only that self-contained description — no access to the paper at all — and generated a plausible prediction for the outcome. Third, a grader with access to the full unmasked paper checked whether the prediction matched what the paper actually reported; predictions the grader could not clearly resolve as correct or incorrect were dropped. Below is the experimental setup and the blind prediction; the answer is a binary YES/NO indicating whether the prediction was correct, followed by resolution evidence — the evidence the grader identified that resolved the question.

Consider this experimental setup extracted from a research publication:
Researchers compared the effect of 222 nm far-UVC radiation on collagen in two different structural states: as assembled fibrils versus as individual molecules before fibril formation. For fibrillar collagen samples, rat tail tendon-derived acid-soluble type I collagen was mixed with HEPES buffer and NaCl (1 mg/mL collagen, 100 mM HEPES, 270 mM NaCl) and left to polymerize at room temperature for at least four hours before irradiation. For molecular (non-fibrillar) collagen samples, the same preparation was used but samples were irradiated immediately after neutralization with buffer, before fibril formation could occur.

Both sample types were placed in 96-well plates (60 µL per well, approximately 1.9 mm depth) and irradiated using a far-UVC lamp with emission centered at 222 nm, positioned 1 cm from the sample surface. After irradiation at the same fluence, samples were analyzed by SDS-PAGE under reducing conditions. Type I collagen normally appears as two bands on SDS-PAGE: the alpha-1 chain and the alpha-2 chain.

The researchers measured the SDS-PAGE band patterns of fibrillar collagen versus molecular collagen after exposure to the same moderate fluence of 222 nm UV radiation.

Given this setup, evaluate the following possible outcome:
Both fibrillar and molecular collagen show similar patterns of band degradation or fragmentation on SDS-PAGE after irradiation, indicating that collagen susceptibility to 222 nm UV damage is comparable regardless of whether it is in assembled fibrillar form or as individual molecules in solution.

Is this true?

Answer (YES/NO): NO